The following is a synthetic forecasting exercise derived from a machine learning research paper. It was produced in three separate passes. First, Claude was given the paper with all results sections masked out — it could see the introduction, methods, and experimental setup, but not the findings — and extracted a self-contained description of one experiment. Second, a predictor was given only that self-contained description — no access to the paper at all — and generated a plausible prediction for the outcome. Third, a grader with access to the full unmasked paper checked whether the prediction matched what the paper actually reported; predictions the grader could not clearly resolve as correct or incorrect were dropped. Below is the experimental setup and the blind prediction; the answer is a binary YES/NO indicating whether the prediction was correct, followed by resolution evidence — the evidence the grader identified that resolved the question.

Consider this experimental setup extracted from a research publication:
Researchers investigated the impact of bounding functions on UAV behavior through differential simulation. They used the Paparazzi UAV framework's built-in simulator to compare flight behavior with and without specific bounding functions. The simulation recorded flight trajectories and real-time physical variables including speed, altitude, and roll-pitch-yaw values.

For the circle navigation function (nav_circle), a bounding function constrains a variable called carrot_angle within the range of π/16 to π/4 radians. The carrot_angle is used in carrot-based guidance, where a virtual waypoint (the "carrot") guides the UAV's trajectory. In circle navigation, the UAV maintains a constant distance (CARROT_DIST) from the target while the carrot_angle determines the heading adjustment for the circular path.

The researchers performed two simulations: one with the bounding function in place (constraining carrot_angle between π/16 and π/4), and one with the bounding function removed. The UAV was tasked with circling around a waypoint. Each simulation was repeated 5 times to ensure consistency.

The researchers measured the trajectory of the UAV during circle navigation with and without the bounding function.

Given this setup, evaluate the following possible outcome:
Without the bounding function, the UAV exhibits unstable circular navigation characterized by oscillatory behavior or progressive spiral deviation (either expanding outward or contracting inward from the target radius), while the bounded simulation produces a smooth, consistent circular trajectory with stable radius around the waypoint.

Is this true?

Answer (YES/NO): NO